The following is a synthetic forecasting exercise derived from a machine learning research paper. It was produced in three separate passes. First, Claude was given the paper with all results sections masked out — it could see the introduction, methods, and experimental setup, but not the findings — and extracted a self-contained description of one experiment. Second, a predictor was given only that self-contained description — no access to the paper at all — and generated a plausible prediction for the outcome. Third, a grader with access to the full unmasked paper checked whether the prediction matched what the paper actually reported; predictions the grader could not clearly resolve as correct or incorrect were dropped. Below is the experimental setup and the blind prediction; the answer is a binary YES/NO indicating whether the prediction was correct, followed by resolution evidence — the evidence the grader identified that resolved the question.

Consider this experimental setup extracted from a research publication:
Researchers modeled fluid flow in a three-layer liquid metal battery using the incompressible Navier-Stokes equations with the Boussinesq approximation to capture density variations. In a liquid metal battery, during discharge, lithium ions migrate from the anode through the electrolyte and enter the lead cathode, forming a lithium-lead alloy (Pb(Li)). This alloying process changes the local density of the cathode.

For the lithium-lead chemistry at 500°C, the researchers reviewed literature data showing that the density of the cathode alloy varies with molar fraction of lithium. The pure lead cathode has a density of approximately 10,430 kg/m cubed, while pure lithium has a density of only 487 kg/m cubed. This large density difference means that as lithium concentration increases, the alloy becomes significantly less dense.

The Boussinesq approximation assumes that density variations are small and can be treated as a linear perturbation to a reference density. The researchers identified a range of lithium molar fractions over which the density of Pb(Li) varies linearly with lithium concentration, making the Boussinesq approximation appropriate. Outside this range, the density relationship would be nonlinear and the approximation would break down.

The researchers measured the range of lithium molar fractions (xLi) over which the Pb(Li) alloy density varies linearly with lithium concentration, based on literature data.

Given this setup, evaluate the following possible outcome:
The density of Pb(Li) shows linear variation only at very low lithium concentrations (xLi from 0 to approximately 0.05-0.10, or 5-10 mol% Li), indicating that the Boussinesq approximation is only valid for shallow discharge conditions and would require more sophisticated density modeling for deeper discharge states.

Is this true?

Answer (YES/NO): NO